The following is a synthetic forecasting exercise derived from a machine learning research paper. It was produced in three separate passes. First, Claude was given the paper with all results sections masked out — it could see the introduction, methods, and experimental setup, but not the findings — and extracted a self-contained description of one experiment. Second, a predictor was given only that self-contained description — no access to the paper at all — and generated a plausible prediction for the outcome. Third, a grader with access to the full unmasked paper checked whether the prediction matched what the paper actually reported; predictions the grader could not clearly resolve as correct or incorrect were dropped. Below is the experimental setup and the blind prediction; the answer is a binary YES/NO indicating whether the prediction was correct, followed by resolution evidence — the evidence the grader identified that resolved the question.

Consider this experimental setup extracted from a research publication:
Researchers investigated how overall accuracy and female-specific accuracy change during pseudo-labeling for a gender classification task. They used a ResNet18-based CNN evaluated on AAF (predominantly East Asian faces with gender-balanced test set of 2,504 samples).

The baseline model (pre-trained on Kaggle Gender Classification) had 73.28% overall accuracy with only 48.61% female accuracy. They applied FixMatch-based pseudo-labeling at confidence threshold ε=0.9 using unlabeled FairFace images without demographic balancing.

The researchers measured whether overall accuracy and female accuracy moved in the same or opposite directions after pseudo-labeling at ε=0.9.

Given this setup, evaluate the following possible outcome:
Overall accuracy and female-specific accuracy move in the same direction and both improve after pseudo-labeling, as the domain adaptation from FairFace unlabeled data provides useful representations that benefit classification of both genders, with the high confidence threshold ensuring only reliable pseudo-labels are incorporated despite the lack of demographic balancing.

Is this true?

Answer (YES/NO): YES